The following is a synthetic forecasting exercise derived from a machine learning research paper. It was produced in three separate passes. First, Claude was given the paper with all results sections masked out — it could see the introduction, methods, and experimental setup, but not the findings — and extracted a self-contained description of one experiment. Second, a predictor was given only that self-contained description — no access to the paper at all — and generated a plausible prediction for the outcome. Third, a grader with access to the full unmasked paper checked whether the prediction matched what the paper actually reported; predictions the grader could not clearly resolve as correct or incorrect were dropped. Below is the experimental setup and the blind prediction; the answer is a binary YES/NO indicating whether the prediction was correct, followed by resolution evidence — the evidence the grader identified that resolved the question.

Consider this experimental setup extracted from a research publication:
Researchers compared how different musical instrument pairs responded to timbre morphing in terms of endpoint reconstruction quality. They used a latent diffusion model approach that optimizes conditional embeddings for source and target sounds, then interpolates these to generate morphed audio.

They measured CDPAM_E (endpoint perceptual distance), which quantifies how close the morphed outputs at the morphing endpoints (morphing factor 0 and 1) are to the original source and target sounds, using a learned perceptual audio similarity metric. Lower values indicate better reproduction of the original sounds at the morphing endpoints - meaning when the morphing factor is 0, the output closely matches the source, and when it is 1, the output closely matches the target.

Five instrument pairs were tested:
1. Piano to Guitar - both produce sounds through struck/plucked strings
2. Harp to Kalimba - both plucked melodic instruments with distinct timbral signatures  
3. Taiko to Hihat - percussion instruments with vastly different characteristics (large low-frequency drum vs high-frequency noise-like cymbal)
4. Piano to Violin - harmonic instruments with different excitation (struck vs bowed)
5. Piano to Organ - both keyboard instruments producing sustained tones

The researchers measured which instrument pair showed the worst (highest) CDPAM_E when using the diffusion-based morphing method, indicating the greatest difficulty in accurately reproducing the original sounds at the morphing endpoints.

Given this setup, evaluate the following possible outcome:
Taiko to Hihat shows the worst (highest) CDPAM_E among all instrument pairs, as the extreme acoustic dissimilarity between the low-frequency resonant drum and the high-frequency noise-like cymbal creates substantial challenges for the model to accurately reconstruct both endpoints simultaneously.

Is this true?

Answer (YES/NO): NO